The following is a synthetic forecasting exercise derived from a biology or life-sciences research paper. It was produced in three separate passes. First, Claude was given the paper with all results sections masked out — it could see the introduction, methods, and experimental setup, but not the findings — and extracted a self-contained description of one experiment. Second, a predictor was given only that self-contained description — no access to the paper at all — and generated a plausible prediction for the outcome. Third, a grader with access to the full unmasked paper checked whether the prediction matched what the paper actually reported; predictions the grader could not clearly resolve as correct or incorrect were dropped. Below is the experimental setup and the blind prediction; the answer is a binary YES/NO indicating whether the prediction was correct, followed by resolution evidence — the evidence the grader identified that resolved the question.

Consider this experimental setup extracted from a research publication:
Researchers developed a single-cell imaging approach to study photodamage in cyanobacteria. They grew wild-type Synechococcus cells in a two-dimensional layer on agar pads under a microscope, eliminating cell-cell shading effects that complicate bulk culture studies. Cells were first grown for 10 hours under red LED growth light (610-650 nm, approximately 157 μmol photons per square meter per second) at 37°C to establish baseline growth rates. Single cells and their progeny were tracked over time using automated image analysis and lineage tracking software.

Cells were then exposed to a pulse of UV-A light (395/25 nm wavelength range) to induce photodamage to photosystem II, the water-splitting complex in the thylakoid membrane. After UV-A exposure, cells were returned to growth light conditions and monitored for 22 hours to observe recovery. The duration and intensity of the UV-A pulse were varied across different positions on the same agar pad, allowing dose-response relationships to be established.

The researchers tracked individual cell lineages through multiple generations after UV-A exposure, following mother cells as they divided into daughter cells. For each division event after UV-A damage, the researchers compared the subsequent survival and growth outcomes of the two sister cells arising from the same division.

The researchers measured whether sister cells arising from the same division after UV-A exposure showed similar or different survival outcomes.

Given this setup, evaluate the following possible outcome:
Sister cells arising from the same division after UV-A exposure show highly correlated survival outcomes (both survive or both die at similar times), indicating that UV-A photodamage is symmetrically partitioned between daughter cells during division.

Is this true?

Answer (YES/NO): NO